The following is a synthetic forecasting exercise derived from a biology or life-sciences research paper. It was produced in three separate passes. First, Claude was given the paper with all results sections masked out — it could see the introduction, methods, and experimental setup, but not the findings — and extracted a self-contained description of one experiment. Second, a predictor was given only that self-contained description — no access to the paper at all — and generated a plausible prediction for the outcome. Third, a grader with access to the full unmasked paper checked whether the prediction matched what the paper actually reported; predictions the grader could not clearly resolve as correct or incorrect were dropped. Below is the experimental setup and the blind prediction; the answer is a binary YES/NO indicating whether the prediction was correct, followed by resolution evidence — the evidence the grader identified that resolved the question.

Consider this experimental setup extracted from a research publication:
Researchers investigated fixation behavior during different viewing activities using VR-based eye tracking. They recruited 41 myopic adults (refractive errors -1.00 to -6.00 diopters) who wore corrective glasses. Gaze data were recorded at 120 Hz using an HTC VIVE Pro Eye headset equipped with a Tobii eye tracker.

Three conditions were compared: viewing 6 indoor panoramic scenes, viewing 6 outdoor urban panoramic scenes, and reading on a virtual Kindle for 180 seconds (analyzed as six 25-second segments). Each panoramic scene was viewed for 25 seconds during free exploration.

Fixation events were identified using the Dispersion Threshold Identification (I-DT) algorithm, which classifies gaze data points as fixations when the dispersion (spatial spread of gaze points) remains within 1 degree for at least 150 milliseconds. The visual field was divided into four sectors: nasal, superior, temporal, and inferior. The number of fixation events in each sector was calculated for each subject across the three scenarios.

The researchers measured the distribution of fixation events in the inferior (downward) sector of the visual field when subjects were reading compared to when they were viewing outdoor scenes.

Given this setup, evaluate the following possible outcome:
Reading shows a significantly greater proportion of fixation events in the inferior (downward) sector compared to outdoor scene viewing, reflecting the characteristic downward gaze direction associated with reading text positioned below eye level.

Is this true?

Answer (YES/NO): YES